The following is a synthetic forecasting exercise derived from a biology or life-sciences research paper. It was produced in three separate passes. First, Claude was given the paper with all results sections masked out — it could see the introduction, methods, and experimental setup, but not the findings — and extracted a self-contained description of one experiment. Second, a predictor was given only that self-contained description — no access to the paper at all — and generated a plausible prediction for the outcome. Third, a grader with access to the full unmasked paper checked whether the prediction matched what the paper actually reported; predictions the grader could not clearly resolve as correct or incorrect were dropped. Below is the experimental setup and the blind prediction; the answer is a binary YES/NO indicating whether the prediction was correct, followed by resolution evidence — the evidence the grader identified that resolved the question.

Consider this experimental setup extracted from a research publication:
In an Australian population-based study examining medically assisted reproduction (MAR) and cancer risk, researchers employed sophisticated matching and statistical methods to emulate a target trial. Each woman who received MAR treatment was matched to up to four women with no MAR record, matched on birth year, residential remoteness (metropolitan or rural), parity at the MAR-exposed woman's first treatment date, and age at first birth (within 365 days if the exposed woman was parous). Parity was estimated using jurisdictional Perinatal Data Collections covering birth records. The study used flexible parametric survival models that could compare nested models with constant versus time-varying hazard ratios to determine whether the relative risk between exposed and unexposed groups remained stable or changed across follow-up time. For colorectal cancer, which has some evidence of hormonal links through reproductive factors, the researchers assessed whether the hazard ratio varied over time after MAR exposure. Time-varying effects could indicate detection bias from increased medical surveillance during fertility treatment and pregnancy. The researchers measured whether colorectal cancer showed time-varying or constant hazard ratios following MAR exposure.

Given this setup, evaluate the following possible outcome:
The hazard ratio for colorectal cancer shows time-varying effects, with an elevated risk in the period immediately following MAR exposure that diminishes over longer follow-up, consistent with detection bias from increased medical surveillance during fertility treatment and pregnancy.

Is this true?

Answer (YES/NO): NO